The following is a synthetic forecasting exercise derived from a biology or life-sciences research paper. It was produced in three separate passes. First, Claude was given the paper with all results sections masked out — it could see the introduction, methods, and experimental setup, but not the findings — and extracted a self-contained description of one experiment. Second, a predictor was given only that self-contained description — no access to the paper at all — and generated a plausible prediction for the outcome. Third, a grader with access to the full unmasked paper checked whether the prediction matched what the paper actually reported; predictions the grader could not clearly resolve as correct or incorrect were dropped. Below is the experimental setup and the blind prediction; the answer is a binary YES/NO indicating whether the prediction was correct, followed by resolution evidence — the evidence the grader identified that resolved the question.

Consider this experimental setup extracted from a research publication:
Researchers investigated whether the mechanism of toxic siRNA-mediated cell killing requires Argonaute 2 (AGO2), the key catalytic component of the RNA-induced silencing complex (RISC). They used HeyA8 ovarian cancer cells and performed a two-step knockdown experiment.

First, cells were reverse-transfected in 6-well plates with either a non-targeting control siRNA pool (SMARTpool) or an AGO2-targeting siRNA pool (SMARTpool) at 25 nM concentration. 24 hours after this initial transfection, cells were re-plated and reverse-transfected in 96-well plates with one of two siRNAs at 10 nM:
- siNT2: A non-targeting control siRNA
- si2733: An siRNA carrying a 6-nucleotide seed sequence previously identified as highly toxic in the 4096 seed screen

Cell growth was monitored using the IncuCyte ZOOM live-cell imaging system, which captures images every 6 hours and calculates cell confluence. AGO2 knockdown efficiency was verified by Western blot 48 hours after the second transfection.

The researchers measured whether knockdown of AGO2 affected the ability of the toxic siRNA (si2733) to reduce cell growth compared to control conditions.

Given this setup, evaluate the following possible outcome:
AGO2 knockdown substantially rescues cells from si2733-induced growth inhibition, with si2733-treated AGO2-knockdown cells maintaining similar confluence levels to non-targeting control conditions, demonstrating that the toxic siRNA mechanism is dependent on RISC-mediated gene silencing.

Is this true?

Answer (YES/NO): YES